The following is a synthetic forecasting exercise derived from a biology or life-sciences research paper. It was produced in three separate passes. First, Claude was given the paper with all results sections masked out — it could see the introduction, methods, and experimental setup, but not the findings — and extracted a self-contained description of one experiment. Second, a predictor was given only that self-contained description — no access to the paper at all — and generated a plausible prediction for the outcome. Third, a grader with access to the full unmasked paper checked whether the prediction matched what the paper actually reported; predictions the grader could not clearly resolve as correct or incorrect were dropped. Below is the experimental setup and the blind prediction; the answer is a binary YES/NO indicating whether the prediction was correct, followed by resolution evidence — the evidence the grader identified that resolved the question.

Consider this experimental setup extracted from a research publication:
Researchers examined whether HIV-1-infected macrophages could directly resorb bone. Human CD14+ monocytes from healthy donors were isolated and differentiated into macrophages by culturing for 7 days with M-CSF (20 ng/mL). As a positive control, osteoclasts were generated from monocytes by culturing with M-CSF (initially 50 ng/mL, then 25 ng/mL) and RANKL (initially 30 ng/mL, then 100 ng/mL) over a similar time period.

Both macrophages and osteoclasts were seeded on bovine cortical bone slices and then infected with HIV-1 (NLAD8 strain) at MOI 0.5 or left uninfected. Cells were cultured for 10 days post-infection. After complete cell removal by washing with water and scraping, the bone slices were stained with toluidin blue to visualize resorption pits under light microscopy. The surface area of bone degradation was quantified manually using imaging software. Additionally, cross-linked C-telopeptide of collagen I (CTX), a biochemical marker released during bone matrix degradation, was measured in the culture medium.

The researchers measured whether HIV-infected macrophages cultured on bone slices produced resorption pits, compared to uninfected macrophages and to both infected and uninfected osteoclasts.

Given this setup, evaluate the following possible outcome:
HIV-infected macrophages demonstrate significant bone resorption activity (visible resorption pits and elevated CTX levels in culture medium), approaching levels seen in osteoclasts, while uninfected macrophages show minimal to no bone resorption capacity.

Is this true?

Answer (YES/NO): NO